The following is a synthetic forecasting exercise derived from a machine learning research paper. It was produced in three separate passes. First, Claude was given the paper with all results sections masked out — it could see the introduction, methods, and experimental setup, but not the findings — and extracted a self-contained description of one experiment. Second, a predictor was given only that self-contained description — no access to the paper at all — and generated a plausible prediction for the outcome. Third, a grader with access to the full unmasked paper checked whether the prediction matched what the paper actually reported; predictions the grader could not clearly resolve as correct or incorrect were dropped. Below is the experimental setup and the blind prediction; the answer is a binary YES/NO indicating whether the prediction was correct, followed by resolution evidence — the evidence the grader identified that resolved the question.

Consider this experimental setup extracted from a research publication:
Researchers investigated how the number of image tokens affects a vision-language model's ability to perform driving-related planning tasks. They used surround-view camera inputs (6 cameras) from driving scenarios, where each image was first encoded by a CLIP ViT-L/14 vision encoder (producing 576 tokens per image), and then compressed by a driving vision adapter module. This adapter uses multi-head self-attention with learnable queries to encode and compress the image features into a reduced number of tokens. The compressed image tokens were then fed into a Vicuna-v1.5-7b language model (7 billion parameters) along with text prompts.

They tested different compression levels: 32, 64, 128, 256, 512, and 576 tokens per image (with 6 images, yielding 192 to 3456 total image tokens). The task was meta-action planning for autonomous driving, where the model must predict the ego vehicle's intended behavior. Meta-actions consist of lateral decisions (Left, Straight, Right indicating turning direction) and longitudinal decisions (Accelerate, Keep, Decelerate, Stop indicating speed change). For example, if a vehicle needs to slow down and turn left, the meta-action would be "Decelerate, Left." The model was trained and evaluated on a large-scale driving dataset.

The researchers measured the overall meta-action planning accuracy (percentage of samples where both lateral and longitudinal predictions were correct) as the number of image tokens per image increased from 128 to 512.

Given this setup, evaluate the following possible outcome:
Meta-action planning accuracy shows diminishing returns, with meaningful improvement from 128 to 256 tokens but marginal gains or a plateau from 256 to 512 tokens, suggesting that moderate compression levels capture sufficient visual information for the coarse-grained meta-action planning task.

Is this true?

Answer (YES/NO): NO